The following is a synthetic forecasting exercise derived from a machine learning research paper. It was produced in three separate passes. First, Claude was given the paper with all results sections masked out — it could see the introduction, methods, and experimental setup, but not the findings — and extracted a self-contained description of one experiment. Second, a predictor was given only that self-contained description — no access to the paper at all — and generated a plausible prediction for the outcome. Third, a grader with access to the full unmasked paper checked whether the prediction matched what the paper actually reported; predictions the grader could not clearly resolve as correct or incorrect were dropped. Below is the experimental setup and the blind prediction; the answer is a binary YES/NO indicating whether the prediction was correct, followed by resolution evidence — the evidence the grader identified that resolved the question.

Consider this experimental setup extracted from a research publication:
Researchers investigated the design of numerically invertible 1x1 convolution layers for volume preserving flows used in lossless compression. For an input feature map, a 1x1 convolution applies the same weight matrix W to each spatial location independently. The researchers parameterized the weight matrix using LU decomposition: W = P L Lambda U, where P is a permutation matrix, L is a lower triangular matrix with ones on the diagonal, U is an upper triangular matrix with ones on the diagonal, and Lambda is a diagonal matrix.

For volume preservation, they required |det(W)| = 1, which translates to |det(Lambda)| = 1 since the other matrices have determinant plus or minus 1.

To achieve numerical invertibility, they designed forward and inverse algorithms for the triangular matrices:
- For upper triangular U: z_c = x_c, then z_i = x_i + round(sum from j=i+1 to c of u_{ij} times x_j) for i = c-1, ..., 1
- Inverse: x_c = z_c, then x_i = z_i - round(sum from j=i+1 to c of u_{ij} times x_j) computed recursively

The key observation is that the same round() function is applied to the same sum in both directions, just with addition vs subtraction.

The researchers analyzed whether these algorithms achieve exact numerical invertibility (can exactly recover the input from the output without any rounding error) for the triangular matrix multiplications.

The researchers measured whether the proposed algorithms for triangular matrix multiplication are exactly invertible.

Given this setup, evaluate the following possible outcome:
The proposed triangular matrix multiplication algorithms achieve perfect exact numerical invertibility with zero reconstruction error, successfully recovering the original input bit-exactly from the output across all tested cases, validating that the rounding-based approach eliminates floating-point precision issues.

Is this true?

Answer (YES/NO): YES